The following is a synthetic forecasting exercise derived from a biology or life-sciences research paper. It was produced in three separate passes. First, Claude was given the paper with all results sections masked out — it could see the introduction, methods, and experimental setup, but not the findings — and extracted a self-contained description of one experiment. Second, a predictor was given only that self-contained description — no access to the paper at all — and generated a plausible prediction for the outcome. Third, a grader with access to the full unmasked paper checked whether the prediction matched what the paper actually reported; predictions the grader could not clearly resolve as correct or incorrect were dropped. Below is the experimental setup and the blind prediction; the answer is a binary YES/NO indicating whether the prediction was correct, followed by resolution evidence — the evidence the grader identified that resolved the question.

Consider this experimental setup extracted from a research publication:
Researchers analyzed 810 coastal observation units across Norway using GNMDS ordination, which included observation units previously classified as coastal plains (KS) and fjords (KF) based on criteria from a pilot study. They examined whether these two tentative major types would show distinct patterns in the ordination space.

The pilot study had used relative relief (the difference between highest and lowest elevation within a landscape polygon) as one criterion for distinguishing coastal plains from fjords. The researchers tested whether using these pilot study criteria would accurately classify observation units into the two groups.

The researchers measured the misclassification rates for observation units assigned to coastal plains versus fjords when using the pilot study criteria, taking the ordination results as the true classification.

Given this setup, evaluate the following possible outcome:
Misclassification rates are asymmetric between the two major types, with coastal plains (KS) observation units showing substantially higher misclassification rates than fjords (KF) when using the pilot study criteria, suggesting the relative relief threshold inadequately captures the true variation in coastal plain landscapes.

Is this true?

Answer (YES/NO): NO